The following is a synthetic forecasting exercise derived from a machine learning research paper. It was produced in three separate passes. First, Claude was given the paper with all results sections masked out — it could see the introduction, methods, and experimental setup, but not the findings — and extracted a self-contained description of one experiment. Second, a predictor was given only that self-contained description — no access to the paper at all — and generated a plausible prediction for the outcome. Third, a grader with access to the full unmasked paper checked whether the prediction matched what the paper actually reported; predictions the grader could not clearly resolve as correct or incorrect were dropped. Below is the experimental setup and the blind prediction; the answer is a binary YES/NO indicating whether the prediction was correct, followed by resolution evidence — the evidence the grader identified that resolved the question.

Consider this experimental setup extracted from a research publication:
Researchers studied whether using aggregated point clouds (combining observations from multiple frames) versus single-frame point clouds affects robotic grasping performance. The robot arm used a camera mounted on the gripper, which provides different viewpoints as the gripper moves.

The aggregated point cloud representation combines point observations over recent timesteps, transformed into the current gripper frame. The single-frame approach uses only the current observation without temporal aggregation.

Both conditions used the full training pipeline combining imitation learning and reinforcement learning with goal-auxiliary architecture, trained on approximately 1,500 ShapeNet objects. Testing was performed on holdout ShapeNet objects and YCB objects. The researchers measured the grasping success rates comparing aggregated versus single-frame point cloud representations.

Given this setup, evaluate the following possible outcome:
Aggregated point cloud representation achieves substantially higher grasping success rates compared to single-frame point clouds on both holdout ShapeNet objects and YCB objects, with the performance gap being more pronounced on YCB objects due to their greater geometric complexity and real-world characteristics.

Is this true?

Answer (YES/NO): NO